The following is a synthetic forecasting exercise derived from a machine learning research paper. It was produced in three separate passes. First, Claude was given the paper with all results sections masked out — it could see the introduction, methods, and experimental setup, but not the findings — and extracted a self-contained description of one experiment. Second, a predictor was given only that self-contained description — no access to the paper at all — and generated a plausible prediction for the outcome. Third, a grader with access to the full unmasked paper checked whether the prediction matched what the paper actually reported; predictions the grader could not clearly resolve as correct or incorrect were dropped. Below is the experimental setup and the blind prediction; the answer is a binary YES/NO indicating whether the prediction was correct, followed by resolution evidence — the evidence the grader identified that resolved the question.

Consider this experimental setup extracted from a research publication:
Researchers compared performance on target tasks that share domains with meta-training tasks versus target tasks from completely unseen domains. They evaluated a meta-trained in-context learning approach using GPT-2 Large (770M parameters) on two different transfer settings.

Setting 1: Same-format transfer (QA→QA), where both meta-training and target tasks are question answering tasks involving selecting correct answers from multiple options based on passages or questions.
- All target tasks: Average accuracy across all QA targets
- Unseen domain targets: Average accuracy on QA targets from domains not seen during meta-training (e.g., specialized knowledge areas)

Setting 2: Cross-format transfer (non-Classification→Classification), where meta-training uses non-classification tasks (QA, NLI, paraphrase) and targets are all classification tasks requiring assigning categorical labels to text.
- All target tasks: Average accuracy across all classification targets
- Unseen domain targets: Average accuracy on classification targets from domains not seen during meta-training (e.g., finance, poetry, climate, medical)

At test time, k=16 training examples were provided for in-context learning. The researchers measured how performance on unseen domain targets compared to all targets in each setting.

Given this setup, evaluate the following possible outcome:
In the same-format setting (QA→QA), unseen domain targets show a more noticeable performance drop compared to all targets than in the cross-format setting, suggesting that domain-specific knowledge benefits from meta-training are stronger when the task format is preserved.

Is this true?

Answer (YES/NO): NO